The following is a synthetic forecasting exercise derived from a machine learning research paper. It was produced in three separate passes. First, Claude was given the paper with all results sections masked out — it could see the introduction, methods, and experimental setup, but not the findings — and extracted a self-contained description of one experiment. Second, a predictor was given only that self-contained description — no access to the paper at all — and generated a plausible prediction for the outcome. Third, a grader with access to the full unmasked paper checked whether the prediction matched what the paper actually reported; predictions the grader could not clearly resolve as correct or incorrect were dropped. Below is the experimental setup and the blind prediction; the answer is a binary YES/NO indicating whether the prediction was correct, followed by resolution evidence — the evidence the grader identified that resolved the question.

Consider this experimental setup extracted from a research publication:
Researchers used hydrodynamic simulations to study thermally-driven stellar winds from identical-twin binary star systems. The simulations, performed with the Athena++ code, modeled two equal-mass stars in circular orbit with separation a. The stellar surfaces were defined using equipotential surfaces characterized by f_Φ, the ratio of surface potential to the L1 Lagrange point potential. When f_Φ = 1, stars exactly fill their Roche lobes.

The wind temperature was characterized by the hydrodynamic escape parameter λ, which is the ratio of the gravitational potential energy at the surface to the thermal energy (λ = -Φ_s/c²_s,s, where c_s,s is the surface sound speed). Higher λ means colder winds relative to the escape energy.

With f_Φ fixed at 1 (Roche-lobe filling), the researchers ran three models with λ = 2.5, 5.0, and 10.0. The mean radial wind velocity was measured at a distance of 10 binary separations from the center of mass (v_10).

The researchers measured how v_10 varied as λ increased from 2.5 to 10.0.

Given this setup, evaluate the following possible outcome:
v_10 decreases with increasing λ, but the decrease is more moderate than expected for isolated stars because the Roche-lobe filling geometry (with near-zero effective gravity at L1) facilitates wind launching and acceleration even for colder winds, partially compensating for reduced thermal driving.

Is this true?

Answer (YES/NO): NO